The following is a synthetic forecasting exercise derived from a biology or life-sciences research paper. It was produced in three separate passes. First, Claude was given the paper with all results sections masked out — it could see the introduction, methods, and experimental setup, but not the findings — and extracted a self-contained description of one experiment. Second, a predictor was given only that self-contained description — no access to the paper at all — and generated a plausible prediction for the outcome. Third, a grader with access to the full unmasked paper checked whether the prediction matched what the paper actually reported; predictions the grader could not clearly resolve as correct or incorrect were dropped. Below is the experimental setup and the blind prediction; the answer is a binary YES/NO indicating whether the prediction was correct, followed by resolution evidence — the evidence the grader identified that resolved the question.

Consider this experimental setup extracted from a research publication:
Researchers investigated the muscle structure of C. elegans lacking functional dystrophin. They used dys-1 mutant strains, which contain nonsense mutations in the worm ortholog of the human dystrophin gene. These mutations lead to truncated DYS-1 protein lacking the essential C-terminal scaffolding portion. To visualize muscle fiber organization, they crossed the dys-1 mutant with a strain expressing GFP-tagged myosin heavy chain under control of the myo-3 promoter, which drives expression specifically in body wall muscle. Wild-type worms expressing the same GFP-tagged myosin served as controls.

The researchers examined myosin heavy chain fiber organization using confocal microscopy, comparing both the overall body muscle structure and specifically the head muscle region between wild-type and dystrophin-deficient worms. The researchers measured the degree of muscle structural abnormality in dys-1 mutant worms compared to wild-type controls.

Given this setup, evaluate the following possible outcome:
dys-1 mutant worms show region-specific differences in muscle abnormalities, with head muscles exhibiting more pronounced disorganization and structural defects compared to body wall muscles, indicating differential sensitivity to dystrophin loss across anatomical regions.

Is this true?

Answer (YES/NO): NO